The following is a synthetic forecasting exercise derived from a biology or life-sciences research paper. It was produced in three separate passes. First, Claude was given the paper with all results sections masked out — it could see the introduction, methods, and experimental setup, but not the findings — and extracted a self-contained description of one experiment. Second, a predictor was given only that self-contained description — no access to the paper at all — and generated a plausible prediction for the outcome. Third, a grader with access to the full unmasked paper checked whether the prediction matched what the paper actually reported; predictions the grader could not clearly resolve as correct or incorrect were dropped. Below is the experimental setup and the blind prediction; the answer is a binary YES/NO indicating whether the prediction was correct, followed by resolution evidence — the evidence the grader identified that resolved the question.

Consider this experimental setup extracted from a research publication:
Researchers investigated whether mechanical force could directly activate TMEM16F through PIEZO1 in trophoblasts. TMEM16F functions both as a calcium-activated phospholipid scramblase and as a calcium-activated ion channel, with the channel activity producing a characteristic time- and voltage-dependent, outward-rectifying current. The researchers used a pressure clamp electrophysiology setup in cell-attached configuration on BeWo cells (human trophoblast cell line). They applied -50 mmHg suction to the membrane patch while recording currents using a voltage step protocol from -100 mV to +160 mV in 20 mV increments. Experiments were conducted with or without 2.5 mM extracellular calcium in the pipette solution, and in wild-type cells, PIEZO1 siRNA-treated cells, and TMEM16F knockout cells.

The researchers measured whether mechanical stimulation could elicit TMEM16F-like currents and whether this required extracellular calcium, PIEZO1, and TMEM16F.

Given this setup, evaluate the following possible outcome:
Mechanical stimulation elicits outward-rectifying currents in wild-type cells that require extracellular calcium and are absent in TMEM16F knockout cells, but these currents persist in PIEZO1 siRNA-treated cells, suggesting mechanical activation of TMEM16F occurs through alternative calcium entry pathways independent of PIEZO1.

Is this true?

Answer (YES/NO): NO